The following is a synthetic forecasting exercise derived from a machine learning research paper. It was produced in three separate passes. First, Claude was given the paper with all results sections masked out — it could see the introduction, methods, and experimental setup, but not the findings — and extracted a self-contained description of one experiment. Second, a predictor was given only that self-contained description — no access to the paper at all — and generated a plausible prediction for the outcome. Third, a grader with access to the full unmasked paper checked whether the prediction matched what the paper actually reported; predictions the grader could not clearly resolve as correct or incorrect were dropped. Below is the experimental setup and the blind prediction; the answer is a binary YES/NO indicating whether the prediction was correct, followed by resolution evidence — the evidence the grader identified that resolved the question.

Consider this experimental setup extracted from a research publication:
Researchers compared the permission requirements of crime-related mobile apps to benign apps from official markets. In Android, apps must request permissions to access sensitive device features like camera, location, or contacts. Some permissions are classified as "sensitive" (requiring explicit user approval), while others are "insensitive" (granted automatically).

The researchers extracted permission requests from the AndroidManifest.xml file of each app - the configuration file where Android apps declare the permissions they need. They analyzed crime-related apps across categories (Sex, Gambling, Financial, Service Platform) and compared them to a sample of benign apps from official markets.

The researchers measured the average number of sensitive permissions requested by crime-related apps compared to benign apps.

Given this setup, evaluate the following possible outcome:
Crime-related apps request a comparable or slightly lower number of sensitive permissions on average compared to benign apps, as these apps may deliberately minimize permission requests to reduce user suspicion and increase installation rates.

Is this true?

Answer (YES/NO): NO